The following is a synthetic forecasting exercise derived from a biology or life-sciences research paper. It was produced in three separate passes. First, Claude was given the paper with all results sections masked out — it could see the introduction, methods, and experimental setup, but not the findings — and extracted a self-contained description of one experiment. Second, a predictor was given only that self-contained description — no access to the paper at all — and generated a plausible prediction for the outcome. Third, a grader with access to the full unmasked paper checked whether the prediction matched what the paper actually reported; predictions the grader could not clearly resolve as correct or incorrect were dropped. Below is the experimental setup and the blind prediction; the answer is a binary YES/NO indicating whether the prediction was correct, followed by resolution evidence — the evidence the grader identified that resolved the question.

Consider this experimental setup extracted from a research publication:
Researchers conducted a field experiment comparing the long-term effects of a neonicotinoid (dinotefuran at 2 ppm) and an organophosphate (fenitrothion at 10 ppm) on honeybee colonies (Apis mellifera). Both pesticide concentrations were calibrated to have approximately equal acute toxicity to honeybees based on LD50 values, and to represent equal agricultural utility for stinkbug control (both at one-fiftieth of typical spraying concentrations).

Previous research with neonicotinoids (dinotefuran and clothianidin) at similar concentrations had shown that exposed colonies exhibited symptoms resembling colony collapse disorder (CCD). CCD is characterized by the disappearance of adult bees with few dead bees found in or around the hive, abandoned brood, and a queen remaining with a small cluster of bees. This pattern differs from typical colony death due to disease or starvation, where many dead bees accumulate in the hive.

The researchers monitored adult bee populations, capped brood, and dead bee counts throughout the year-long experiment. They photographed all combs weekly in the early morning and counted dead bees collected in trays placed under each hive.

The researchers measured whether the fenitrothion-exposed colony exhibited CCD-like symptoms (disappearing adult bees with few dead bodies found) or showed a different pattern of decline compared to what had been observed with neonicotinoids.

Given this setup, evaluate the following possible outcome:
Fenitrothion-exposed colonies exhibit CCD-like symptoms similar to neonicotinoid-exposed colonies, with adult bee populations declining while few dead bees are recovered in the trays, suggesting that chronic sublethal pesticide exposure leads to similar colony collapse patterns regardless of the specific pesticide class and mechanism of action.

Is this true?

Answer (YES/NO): NO